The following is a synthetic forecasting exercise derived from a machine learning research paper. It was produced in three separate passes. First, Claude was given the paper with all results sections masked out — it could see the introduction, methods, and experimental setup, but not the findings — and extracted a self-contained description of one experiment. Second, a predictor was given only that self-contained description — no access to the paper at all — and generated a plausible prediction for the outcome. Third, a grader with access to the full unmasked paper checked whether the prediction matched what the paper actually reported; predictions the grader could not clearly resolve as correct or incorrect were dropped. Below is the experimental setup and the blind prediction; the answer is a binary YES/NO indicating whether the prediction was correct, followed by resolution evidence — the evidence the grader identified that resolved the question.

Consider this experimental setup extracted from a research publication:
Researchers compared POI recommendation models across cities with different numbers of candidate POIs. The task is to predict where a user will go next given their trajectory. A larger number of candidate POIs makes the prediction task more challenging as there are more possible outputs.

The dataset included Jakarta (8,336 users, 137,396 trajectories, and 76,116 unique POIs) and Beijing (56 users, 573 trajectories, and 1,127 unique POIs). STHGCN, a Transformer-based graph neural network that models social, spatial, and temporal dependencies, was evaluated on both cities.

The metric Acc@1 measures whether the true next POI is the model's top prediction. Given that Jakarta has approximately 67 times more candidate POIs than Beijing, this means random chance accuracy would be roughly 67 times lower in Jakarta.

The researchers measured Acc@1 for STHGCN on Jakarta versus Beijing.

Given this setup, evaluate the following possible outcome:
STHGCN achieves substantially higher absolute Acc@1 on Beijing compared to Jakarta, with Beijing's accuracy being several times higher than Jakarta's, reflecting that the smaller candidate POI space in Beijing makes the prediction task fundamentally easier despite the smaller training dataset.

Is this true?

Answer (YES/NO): NO